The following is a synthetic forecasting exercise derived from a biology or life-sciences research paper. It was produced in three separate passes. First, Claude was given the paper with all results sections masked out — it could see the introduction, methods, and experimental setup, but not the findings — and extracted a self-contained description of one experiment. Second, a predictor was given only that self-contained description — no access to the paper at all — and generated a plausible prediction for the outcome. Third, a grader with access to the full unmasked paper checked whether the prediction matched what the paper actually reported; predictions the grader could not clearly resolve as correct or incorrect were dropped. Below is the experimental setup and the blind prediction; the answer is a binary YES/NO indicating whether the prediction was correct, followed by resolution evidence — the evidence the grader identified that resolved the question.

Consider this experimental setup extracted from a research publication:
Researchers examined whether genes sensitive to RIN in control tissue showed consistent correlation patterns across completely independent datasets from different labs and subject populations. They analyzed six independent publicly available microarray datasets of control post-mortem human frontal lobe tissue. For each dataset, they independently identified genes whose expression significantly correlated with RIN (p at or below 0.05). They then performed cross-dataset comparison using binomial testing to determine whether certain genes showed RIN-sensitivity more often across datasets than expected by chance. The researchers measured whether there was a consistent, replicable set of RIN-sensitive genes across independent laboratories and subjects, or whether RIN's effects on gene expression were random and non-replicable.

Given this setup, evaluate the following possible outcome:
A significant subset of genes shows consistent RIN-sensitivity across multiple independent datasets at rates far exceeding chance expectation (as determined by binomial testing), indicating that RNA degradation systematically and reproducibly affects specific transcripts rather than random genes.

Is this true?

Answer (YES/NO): YES